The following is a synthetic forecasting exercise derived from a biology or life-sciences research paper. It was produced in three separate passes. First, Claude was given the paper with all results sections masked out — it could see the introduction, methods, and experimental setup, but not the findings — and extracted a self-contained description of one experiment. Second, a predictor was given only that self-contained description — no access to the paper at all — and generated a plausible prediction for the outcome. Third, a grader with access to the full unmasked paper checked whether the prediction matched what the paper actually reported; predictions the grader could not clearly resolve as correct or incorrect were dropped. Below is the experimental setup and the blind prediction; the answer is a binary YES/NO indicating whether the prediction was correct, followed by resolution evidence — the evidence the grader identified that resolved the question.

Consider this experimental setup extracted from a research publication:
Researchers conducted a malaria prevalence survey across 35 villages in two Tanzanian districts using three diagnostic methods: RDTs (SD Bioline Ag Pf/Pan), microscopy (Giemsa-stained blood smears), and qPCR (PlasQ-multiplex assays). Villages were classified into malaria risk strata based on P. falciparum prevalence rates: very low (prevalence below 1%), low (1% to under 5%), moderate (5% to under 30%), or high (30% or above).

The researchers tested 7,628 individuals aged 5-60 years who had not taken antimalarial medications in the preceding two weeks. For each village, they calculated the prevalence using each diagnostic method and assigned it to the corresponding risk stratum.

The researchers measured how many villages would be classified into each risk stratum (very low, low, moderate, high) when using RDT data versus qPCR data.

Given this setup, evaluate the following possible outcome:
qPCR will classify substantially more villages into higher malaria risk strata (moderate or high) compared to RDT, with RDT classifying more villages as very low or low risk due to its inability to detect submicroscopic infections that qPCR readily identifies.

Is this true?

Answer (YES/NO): YES